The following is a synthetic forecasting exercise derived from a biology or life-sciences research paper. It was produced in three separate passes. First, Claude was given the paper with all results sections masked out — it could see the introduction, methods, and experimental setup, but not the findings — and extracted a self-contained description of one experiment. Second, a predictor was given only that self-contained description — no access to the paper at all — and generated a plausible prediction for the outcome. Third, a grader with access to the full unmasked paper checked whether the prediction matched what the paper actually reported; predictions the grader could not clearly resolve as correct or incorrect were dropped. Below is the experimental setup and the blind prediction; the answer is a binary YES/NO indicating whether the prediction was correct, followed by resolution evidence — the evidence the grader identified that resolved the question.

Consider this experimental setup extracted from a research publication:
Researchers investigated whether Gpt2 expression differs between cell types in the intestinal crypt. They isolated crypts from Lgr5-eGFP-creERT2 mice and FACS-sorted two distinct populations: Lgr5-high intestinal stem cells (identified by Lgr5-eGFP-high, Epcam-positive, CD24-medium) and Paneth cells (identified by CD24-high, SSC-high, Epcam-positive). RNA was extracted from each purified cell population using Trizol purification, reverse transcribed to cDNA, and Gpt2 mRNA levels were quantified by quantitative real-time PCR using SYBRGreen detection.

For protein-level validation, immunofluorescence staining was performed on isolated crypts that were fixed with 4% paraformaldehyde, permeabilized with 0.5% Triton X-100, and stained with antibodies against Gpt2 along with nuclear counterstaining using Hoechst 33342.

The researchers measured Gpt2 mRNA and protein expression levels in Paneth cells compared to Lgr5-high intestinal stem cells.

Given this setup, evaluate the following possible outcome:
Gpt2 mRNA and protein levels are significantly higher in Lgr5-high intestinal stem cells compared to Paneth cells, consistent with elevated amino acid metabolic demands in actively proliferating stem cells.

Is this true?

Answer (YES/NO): NO